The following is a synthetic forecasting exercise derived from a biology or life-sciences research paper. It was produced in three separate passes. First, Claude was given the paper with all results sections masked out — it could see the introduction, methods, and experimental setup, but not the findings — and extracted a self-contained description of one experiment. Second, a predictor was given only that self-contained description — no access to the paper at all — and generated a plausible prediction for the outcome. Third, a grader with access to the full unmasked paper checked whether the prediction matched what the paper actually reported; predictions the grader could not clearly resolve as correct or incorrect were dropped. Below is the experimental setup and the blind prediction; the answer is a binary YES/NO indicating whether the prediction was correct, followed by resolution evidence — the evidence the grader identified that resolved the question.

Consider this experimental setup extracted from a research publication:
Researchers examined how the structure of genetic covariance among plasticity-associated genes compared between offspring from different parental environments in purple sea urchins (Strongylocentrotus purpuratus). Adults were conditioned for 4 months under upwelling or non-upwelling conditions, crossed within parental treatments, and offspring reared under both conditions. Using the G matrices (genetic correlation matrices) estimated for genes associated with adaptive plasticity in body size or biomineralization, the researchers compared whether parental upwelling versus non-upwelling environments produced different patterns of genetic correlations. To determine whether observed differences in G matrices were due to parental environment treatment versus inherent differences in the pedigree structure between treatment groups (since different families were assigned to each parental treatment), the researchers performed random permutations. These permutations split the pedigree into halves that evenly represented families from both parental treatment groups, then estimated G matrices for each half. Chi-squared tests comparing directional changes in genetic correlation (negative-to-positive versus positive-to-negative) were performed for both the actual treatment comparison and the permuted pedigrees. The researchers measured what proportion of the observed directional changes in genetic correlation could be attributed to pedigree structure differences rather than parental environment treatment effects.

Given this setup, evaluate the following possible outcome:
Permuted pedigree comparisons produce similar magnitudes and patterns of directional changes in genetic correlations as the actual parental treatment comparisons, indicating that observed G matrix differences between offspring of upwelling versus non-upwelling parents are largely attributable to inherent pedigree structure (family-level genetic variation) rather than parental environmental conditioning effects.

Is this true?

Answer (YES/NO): NO